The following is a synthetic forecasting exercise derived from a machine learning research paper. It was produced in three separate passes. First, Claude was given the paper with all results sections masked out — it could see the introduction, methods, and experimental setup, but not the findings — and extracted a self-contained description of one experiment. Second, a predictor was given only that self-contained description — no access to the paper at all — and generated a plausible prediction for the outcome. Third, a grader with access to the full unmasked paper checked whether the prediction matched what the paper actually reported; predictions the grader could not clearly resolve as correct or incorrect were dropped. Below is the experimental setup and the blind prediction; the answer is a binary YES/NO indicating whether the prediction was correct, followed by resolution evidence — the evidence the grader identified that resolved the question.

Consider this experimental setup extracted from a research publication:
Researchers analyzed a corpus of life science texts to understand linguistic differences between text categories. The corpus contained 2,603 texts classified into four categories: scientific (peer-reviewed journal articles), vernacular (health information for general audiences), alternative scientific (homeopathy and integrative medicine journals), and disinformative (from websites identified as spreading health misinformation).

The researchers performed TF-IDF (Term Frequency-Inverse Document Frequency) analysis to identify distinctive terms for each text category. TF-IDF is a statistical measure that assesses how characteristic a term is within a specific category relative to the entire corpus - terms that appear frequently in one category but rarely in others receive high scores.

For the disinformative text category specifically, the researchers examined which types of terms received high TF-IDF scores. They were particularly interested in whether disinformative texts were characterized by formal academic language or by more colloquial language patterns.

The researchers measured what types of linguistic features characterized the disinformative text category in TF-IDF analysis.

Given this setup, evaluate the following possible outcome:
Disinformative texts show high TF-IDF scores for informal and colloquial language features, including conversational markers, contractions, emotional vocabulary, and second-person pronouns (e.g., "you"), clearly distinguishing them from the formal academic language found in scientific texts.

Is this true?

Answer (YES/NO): YES